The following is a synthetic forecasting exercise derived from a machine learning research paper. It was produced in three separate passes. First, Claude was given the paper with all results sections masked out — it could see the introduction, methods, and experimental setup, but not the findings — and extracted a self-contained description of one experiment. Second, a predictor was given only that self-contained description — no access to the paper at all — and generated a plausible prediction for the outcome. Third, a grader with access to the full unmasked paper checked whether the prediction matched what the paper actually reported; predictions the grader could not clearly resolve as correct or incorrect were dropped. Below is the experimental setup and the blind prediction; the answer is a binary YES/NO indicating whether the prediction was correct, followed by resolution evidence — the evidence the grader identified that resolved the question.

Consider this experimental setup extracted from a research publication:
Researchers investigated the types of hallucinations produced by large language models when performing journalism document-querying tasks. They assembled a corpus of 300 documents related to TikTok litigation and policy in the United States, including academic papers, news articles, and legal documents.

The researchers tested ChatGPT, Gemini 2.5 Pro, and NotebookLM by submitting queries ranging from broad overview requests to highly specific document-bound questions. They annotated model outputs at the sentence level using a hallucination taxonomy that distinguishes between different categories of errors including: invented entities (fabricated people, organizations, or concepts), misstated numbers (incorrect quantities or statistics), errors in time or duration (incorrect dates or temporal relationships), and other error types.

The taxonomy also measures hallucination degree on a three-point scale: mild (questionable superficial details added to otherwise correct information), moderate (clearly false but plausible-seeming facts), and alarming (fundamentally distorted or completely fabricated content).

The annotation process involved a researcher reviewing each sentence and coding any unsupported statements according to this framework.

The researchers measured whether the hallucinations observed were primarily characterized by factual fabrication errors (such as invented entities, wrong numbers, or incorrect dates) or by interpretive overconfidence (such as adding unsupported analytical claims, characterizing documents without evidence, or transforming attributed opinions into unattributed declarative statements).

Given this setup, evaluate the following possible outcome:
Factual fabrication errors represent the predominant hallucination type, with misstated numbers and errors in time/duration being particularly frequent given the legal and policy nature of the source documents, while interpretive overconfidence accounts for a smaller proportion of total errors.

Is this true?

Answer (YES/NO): NO